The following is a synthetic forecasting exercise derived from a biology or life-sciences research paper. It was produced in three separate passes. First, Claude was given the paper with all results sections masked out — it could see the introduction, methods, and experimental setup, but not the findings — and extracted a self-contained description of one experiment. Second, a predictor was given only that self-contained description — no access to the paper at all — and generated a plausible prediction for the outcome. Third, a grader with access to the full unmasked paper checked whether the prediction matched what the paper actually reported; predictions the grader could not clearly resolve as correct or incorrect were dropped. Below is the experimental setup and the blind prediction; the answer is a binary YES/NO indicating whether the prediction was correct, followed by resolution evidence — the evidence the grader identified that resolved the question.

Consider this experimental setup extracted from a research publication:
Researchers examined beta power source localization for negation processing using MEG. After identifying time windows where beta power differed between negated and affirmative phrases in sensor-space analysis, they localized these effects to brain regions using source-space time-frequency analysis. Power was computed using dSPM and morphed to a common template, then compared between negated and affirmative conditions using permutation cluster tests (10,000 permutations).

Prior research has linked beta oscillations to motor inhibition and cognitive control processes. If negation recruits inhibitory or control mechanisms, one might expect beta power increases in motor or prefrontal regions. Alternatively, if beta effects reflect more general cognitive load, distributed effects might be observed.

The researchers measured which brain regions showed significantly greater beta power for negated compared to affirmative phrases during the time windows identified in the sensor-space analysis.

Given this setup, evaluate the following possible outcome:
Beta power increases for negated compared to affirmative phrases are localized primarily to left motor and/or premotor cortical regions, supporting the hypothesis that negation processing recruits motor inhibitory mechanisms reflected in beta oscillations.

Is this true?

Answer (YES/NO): YES